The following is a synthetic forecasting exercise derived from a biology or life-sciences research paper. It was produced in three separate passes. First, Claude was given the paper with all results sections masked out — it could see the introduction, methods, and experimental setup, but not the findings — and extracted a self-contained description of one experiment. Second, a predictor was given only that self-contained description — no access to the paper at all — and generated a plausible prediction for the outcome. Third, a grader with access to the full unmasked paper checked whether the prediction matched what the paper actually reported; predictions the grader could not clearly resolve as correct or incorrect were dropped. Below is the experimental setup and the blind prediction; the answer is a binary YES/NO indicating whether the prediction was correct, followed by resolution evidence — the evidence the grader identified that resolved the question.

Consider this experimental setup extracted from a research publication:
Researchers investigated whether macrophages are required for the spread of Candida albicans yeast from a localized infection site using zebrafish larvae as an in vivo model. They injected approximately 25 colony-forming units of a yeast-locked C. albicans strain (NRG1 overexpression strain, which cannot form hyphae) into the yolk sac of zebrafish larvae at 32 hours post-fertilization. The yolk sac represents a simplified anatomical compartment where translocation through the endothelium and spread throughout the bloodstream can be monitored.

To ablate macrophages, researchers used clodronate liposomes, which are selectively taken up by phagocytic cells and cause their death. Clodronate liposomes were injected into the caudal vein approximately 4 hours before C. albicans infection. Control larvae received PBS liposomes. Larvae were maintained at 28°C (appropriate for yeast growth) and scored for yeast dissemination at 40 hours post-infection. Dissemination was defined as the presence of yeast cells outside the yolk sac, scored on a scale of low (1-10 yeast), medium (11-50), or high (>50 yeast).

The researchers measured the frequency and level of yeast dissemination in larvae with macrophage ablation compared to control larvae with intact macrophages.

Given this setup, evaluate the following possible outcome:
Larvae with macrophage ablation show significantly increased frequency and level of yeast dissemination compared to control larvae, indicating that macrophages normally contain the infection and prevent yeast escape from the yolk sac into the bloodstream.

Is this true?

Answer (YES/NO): NO